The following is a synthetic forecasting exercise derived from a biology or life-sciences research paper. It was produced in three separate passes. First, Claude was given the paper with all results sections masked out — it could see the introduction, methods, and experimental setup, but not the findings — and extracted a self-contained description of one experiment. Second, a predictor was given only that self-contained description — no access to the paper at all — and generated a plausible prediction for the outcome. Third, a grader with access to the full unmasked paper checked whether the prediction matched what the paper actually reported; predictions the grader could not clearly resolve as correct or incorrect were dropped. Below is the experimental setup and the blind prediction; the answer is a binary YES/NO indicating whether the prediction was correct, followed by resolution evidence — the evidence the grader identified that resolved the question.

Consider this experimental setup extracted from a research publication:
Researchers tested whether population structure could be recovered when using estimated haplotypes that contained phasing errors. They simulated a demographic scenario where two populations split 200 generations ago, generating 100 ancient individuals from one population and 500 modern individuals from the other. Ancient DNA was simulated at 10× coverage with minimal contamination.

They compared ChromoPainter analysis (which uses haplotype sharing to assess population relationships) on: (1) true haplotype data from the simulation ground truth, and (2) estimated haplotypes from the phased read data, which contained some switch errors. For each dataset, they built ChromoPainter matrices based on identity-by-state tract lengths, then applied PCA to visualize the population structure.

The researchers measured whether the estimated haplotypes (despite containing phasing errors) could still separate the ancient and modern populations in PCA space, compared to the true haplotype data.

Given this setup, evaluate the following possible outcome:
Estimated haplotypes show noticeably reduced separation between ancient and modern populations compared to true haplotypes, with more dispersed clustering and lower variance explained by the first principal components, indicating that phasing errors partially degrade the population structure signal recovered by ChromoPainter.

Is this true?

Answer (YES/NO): NO